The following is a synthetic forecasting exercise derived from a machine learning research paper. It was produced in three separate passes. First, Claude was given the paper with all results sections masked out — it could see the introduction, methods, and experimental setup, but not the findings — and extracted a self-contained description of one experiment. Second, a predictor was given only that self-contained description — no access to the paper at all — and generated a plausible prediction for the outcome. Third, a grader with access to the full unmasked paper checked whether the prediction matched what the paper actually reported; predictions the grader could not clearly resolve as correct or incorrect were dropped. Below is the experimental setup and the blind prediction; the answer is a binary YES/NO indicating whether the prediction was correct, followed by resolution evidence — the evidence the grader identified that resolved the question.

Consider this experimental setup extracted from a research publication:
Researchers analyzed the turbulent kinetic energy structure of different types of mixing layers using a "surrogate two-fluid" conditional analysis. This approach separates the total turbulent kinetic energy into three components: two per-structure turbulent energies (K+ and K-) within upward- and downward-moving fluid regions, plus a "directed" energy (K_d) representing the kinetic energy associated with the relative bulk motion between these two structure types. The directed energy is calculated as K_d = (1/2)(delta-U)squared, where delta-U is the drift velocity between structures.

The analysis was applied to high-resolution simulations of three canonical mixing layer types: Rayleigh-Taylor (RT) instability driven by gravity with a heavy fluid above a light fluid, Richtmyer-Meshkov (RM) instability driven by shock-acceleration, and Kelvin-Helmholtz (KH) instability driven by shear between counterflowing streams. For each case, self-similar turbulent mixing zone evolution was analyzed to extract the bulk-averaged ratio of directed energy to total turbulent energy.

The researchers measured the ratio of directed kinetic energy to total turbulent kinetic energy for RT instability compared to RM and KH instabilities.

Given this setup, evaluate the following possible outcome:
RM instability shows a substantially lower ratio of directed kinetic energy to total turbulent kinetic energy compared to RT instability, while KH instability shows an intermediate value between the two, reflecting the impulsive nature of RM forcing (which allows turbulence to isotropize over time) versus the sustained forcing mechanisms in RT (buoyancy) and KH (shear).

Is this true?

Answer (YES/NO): YES